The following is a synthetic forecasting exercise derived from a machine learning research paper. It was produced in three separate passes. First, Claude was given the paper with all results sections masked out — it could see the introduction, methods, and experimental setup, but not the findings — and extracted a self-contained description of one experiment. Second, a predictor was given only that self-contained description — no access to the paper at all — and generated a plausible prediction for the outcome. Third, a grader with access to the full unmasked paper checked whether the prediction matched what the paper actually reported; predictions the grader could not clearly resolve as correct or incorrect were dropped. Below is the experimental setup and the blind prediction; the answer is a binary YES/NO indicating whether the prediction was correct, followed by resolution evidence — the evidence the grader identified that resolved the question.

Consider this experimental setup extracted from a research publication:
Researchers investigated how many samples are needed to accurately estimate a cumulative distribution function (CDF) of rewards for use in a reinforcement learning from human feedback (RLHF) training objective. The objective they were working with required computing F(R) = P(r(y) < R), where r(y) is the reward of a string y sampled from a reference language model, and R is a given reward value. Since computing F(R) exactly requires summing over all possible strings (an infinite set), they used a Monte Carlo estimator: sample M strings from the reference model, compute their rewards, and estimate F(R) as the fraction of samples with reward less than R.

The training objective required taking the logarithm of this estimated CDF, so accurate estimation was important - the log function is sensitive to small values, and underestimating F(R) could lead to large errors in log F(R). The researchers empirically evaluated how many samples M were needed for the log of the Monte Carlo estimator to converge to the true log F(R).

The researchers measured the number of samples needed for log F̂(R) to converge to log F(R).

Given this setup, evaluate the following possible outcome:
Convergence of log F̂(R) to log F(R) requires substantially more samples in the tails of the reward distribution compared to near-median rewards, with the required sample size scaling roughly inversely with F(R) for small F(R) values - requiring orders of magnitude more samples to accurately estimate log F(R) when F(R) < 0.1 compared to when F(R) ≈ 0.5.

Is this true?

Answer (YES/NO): NO